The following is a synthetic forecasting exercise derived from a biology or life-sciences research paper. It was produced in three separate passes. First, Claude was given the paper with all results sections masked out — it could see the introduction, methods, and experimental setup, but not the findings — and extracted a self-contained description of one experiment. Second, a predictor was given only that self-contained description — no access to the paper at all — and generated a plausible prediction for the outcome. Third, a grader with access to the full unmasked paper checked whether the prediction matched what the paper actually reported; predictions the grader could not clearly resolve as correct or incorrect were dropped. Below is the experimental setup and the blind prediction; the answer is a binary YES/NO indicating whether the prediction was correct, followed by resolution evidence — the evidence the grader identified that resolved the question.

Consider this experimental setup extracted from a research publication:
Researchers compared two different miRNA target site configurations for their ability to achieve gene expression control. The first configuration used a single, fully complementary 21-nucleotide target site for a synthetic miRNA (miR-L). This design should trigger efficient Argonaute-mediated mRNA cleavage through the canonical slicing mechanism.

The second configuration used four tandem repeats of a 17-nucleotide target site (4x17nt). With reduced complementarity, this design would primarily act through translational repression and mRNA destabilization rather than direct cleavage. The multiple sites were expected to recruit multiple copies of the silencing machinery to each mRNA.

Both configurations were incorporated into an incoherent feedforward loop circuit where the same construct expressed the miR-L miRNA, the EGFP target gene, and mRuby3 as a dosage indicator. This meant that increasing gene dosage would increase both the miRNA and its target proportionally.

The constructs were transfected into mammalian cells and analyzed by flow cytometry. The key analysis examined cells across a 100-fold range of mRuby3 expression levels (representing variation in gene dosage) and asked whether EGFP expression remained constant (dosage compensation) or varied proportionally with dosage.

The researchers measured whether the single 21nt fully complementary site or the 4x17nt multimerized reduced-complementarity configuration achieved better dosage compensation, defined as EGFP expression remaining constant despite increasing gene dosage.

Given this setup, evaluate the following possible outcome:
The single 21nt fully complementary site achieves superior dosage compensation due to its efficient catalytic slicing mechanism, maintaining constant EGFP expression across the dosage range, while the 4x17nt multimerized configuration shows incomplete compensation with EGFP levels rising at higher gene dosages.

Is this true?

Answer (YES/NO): NO